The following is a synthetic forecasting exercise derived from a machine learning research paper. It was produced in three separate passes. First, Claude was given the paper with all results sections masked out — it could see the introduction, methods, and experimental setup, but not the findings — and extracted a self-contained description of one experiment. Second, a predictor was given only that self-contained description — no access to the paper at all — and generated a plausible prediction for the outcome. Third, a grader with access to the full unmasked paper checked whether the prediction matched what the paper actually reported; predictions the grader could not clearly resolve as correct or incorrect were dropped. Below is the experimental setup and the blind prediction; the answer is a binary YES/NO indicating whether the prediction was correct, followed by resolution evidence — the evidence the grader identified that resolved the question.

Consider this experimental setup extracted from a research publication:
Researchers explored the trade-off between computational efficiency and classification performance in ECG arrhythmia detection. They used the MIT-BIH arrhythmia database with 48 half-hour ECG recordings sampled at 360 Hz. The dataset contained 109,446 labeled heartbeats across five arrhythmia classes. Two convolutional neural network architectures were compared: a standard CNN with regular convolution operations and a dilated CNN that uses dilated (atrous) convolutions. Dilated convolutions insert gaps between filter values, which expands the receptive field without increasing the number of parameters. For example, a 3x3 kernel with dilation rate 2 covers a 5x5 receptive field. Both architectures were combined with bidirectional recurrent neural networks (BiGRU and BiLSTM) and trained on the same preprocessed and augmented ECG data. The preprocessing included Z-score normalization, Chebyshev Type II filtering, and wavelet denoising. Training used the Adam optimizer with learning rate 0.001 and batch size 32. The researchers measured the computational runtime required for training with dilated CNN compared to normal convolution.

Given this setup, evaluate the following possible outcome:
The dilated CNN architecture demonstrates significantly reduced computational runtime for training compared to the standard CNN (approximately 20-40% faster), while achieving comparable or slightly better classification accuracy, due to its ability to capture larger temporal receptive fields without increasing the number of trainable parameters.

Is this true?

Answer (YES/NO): NO